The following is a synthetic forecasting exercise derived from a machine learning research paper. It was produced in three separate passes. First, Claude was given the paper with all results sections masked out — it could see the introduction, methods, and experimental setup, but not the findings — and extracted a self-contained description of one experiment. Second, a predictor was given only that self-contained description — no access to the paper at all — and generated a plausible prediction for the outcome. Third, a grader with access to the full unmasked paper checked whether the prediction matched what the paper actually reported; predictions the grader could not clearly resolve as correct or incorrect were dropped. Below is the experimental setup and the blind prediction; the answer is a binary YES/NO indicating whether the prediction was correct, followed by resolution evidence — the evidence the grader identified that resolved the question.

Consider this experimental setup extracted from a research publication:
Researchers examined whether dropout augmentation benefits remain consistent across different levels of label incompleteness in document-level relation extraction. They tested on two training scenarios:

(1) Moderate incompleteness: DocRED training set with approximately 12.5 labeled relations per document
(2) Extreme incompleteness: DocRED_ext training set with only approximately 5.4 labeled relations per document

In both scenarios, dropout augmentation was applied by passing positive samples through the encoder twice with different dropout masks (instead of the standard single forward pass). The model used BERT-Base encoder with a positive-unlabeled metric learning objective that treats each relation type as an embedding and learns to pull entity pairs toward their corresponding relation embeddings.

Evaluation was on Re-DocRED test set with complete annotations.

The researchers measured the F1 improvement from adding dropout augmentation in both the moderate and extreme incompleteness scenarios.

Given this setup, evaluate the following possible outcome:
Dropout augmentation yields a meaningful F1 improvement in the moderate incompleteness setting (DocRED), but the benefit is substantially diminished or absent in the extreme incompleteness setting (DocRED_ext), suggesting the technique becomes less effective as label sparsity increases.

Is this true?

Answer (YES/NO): NO